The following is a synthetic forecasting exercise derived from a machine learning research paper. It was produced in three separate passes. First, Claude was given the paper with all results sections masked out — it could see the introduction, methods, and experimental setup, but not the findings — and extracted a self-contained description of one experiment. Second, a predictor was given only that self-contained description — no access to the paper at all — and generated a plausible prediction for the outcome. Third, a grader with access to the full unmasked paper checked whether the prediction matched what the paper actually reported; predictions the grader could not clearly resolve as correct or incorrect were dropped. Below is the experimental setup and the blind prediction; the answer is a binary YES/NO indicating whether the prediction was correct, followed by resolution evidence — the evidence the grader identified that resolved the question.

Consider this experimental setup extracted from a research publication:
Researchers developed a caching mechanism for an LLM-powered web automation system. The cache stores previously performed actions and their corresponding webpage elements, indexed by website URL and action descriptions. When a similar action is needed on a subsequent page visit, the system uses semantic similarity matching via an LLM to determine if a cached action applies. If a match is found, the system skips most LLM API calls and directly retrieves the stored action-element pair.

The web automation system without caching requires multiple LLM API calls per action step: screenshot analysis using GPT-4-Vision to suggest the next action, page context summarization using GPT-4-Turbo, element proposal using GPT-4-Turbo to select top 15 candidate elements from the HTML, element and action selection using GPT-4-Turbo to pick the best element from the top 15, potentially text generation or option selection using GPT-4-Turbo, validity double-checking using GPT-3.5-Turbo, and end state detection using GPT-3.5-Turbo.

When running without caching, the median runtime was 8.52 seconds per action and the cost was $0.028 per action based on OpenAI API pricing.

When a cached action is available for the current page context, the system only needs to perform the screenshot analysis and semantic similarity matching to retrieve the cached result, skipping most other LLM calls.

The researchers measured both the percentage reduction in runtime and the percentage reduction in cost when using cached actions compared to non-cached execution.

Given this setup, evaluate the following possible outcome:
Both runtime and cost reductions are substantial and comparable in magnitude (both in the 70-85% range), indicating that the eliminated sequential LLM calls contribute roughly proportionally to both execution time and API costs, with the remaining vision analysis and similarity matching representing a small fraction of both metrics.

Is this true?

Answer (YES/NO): NO